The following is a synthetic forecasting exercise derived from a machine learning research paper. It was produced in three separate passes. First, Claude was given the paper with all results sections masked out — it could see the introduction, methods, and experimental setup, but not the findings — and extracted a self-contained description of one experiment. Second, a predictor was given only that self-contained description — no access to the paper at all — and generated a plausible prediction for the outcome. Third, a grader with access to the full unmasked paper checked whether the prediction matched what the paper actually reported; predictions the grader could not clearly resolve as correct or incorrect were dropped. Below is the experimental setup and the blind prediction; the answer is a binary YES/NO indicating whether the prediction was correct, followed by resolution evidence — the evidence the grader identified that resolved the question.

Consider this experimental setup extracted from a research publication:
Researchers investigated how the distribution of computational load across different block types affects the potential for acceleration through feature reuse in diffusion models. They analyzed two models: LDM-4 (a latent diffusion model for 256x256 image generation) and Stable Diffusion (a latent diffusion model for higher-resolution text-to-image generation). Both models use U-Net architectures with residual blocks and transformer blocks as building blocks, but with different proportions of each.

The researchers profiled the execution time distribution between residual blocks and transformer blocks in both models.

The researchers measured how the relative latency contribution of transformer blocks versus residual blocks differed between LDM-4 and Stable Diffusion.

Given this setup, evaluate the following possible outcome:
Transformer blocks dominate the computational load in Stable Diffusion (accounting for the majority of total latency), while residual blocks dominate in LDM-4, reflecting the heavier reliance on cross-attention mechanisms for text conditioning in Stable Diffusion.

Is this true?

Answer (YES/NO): NO